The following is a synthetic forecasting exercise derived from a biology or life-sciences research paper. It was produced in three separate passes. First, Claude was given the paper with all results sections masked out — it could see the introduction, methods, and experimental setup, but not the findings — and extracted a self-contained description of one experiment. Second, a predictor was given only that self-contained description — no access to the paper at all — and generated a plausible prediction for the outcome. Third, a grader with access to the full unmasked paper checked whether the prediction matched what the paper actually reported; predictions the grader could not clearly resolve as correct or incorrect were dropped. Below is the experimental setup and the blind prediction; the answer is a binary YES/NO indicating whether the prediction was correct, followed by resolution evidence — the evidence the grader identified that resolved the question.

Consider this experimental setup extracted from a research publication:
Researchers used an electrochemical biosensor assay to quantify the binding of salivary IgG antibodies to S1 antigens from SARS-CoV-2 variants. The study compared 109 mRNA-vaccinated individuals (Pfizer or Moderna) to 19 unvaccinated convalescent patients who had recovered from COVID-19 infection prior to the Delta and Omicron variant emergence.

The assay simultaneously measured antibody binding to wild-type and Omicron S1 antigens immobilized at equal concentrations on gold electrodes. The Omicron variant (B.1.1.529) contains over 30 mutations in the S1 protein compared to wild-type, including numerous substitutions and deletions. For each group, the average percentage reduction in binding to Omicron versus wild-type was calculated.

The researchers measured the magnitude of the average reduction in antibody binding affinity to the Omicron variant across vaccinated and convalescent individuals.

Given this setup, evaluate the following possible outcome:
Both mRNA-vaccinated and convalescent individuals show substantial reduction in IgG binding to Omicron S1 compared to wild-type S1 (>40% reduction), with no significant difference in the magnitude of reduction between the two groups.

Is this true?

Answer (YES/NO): NO